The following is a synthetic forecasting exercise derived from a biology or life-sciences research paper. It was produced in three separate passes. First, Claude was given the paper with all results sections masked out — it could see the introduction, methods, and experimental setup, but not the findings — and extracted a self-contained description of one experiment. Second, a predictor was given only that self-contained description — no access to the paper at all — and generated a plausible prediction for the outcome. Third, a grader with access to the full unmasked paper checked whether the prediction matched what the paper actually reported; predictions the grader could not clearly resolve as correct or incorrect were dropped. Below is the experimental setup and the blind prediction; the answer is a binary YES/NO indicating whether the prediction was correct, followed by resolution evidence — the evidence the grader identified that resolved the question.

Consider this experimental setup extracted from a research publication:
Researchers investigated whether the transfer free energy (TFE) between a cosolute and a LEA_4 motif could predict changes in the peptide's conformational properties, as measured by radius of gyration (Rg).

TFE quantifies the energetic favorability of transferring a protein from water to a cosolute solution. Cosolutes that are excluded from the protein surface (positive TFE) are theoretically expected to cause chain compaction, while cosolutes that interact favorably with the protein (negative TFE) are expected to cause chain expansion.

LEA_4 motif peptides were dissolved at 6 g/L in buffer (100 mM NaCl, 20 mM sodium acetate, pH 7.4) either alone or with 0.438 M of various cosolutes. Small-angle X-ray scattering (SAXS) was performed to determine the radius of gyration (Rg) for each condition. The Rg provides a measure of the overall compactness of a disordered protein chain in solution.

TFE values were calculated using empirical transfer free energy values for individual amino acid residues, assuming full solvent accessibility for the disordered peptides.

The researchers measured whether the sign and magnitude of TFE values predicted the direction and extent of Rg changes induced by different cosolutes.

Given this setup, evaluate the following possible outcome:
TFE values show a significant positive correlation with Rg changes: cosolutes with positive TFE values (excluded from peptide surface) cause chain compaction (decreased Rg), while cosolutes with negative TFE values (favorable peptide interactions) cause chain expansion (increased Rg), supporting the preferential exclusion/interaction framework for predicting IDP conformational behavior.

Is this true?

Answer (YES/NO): NO